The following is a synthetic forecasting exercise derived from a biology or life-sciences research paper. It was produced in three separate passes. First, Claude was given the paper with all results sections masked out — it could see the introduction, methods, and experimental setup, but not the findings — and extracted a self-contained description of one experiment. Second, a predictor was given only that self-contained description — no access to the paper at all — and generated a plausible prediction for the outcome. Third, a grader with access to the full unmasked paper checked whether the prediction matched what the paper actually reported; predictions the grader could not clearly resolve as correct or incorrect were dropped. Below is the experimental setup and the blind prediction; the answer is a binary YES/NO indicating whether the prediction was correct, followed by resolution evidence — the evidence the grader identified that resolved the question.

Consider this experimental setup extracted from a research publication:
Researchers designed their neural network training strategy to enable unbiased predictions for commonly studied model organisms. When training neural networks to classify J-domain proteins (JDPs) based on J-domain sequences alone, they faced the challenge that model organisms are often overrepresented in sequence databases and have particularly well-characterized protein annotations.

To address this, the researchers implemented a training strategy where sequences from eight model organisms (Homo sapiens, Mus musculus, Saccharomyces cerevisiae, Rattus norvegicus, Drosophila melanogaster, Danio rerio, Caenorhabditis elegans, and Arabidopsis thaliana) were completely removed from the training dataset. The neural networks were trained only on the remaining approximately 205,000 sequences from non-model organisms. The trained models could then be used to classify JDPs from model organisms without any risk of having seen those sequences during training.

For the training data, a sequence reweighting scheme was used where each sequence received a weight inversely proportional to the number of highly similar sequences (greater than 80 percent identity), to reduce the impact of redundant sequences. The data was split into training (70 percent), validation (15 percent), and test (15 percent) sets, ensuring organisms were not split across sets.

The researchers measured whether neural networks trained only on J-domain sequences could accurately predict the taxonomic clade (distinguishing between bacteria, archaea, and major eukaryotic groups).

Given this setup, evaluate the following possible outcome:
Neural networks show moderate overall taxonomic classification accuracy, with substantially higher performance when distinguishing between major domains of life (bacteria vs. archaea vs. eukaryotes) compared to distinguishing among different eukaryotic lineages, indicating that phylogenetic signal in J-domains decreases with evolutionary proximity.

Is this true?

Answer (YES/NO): NO